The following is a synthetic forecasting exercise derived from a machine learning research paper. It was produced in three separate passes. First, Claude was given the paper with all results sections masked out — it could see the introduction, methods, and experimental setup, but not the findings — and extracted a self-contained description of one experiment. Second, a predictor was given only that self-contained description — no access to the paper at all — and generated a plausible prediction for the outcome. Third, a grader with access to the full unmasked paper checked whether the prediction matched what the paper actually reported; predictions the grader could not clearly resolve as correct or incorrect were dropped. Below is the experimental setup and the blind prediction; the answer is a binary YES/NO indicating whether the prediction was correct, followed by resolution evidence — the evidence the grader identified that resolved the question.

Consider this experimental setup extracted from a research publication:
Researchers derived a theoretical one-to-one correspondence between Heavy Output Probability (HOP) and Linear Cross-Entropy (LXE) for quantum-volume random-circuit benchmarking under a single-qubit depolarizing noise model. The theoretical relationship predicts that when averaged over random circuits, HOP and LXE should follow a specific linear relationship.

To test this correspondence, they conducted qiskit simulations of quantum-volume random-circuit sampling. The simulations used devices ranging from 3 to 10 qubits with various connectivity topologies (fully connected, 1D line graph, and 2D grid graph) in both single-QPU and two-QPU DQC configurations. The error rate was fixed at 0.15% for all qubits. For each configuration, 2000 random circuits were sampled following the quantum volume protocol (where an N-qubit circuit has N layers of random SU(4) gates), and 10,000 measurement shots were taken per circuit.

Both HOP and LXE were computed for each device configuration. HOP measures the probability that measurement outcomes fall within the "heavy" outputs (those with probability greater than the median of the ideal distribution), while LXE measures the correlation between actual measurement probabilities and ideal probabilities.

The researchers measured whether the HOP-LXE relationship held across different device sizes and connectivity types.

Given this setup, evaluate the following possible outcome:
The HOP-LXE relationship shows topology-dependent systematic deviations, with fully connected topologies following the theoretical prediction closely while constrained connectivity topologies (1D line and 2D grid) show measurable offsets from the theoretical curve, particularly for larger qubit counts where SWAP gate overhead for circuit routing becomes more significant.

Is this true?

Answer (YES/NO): NO